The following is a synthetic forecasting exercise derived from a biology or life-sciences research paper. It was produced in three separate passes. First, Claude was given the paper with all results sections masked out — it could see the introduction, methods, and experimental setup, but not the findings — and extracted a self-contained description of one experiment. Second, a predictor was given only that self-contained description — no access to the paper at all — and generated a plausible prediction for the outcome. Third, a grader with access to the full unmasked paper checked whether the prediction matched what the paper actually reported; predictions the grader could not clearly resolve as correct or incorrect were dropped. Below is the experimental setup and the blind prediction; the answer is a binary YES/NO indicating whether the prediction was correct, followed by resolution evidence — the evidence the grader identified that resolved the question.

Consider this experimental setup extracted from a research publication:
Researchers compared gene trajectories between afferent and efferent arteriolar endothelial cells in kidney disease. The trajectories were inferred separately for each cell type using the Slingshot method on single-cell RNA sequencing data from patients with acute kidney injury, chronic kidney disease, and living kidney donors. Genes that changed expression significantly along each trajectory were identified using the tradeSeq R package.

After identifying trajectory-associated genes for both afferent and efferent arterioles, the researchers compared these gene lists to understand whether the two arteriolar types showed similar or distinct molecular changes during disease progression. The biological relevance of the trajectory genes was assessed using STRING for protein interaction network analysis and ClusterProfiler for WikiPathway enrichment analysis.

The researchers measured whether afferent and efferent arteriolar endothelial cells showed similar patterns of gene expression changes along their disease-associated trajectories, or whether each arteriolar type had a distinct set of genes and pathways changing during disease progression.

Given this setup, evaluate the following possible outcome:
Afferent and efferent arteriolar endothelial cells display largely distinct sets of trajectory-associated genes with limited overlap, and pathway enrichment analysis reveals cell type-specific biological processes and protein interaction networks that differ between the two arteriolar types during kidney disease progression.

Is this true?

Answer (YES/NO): YES